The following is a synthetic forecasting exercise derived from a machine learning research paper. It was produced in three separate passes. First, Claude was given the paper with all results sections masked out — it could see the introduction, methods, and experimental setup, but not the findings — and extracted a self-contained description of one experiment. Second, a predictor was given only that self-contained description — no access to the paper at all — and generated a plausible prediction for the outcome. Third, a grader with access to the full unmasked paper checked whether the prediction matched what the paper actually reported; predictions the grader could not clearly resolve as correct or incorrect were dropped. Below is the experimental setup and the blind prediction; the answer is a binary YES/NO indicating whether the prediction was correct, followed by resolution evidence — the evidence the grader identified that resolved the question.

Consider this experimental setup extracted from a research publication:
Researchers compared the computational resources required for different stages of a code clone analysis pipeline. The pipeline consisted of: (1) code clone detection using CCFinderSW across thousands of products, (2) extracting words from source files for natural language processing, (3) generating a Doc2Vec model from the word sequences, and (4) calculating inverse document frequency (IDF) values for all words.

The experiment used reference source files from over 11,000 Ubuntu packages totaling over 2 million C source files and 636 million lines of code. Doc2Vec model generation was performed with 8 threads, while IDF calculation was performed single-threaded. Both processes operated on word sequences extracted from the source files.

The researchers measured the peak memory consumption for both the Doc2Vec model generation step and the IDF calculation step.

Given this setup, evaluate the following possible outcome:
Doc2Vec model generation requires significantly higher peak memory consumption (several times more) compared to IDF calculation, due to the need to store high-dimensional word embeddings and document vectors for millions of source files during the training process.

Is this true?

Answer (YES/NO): NO